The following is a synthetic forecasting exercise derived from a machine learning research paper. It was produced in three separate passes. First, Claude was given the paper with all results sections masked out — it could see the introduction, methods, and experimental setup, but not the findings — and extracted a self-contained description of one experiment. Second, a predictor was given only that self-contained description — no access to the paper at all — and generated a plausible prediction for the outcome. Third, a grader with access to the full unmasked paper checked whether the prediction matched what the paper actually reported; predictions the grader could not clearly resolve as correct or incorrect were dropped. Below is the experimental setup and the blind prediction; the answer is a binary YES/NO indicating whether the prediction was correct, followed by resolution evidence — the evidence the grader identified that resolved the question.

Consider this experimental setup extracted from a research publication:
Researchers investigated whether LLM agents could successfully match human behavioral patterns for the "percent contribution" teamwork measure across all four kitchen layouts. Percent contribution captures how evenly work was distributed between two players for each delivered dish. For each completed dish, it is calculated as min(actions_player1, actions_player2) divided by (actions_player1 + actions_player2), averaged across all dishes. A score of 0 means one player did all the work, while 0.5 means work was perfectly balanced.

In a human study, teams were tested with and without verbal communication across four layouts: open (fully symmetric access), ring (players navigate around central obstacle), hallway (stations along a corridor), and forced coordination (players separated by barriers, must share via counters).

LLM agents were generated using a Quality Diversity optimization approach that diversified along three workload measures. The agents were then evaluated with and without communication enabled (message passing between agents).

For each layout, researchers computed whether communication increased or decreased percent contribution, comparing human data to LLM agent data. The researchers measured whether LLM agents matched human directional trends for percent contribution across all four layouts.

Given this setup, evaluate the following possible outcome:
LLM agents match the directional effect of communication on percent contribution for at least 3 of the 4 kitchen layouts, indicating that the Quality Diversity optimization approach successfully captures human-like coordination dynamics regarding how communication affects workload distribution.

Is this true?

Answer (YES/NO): YES